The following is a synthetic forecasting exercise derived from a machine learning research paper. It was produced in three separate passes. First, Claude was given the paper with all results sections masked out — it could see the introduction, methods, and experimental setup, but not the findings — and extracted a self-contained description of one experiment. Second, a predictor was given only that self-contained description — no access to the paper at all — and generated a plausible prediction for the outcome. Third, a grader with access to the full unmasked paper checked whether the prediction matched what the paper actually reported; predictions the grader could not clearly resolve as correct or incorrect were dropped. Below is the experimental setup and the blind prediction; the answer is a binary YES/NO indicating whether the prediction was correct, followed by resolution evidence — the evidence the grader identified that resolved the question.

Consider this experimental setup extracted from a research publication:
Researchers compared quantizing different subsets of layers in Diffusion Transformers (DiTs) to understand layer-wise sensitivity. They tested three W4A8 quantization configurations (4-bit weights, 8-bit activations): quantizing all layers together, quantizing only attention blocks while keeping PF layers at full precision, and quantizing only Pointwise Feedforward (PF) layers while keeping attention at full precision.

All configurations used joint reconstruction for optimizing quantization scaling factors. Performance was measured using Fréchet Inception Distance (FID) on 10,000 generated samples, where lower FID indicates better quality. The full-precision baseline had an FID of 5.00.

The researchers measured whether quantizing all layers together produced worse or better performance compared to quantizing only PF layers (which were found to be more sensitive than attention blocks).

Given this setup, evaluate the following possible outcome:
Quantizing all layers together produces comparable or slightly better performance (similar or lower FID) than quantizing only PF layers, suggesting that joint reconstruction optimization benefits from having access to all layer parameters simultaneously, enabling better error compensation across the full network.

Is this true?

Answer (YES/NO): YES